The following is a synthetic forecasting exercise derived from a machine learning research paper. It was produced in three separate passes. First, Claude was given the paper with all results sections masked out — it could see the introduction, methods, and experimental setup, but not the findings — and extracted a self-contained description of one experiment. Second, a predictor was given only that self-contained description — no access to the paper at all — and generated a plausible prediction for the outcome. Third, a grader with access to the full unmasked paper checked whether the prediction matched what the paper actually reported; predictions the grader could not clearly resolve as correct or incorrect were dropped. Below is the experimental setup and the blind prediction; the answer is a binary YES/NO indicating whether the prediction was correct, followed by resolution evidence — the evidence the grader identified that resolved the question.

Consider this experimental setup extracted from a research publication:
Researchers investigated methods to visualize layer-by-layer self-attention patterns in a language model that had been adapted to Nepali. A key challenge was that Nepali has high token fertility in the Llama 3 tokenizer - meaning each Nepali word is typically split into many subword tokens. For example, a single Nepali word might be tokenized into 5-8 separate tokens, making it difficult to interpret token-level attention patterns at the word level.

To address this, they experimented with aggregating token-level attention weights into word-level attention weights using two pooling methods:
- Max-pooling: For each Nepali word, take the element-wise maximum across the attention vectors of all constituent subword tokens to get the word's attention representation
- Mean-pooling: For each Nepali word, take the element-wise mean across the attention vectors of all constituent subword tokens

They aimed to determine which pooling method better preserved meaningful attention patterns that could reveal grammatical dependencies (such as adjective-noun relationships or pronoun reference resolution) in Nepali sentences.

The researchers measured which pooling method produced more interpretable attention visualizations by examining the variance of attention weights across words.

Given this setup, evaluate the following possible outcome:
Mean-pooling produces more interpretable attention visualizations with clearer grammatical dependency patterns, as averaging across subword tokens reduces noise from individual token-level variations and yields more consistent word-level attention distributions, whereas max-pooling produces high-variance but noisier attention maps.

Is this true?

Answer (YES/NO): NO